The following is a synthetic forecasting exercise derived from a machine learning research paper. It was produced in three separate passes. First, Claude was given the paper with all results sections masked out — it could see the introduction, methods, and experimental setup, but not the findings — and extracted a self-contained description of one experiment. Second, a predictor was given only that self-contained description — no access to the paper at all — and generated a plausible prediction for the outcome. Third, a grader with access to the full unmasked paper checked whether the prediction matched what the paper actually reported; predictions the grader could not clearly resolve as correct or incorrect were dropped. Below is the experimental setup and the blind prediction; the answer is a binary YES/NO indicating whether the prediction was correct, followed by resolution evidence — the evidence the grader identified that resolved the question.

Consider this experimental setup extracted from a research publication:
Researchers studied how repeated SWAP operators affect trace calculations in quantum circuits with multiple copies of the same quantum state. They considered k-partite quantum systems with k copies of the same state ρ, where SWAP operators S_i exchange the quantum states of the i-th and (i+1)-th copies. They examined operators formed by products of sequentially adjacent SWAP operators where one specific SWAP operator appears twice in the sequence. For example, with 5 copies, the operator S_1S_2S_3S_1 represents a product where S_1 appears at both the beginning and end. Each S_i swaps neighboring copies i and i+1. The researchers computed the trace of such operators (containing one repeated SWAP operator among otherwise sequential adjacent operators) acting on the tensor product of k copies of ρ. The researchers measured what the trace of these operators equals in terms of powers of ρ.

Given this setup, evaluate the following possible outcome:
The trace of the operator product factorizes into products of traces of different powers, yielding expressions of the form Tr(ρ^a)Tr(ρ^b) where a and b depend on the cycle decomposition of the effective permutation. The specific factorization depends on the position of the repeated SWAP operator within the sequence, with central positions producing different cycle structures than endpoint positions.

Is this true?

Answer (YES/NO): NO